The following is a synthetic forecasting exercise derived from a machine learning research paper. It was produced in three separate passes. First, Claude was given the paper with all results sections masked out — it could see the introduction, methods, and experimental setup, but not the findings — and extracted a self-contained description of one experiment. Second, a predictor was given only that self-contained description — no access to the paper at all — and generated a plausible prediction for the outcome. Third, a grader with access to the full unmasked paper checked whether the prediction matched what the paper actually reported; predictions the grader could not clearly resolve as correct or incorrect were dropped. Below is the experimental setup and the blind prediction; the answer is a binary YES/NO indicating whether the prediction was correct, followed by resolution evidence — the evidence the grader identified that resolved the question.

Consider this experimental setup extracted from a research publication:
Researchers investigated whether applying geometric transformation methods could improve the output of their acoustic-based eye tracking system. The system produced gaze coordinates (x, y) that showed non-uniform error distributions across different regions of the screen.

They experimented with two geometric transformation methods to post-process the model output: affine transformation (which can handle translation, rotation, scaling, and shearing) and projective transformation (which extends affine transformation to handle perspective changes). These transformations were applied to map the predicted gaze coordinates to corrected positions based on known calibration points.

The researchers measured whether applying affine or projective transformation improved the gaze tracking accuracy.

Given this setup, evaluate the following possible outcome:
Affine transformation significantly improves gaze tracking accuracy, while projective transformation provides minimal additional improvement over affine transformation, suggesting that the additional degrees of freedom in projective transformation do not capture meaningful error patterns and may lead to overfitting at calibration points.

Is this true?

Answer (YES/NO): NO